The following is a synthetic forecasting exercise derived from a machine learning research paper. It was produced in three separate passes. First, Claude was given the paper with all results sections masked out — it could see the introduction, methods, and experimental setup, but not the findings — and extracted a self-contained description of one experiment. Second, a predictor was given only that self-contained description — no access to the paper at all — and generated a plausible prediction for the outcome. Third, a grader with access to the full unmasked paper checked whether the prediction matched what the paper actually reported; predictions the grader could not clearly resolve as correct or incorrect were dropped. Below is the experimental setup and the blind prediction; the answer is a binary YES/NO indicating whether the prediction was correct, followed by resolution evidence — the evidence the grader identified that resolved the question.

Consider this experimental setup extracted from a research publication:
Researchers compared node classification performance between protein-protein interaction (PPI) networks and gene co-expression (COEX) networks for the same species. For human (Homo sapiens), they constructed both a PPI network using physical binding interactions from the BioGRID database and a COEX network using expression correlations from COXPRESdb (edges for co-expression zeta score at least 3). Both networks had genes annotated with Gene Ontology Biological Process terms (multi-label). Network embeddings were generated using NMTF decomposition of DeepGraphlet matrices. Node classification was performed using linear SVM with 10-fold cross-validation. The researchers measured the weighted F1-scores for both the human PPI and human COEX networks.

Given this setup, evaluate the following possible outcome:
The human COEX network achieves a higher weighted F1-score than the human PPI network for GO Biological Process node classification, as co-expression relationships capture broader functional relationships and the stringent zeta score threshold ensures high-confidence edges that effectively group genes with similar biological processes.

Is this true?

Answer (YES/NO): NO